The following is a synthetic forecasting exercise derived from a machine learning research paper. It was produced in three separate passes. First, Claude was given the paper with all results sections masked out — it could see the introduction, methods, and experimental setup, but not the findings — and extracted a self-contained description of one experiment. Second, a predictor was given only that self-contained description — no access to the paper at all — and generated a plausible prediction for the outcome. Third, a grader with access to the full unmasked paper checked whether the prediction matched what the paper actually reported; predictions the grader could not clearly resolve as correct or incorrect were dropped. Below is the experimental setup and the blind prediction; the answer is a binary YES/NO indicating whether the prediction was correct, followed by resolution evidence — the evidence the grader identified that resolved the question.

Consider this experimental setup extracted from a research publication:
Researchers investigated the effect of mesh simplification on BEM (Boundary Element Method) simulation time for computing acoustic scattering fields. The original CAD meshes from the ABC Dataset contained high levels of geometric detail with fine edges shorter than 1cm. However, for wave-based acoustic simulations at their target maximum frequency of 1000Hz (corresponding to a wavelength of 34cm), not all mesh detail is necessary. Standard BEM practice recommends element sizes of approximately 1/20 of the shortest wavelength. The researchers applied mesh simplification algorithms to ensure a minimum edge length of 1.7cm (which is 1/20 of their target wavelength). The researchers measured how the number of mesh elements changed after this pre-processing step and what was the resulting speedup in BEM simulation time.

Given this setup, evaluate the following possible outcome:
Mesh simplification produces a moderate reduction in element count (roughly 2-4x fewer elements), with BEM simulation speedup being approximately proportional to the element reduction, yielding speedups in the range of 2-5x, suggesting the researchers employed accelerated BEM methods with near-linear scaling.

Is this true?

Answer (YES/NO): NO